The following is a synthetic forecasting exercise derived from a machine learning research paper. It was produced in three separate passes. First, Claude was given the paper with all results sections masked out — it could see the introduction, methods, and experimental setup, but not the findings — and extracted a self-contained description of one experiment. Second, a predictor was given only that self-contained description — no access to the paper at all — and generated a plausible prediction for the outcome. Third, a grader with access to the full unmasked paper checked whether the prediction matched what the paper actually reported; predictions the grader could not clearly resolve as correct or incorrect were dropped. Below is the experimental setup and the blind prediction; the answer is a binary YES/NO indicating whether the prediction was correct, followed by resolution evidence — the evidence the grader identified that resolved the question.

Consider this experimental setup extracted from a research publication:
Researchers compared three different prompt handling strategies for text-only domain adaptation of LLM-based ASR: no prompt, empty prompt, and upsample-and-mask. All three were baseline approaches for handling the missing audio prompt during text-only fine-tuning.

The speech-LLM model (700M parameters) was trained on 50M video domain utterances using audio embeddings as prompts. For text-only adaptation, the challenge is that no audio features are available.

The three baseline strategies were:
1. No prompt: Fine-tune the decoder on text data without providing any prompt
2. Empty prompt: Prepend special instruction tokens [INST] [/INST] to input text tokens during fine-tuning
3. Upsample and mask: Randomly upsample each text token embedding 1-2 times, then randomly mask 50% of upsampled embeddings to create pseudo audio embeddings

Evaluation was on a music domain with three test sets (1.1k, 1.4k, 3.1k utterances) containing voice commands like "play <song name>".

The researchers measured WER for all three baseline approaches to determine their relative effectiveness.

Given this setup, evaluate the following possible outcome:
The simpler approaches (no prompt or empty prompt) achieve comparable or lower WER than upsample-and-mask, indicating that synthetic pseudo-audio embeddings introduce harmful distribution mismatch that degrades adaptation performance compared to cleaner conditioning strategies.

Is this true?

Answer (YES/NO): YES